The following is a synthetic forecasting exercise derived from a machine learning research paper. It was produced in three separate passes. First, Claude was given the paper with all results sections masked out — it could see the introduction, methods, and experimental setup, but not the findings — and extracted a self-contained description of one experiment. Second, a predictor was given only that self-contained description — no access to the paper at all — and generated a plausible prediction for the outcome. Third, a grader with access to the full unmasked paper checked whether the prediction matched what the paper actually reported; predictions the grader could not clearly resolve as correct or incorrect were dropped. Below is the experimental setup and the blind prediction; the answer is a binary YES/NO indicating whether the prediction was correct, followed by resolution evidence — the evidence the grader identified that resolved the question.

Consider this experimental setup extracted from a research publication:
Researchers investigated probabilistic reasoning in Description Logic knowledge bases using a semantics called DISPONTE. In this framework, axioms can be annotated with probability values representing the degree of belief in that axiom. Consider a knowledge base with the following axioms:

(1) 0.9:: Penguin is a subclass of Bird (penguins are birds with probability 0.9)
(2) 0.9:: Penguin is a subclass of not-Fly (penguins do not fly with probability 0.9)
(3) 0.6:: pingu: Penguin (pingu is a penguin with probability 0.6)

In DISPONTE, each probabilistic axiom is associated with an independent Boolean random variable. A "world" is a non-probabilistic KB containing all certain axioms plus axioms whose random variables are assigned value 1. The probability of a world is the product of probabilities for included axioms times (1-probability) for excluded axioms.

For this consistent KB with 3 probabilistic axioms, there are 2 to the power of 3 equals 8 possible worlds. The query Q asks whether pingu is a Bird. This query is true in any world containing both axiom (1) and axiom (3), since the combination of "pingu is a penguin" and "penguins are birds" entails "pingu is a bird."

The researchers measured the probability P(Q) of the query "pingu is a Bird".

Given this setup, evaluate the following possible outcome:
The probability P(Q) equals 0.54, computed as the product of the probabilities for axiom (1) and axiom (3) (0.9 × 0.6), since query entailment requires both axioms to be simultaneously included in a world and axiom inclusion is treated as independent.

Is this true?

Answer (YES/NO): YES